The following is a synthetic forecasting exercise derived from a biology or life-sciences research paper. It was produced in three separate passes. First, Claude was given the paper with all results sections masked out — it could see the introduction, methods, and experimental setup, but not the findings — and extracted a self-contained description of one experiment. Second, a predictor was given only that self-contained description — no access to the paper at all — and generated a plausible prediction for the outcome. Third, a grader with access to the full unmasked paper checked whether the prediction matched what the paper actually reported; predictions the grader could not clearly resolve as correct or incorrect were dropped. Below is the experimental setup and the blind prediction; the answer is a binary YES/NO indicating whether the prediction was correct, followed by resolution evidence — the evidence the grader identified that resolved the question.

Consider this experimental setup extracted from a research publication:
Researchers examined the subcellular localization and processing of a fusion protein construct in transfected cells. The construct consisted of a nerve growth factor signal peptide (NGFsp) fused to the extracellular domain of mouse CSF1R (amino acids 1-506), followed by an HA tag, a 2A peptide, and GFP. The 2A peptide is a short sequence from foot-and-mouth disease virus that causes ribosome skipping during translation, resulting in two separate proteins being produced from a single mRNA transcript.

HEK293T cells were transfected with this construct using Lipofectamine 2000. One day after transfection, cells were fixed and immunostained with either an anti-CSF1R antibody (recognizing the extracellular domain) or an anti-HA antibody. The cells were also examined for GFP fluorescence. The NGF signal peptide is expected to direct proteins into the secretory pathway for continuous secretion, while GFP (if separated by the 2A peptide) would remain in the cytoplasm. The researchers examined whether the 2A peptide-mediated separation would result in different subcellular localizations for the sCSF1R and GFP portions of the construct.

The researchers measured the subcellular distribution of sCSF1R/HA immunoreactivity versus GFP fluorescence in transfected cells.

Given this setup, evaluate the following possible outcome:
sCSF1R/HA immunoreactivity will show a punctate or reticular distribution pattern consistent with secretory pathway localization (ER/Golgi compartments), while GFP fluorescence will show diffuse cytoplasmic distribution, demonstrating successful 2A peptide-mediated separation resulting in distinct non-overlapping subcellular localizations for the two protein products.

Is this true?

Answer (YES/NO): NO